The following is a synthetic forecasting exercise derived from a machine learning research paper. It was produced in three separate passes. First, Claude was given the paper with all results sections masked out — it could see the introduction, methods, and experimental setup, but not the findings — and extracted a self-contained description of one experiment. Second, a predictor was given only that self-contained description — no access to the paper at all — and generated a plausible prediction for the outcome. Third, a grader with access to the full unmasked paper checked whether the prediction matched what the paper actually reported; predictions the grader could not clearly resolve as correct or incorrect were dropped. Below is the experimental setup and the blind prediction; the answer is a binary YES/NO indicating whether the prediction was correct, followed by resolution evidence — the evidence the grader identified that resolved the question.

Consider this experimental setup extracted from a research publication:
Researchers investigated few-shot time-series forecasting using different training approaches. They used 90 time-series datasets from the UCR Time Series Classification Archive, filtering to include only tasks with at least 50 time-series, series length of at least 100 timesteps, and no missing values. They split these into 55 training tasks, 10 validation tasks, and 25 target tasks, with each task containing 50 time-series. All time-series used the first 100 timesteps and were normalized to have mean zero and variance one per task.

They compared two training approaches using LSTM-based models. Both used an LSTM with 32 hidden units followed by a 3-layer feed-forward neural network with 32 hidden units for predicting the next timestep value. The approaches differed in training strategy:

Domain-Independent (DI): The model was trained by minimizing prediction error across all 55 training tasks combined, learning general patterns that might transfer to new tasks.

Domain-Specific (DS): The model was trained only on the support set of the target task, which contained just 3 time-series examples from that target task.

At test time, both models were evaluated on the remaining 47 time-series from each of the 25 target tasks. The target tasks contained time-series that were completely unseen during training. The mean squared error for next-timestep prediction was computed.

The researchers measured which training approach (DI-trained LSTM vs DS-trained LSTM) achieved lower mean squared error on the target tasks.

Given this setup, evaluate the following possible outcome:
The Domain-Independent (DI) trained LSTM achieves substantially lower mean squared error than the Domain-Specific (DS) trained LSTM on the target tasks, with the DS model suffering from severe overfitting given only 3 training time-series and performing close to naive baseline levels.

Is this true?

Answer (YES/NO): YES